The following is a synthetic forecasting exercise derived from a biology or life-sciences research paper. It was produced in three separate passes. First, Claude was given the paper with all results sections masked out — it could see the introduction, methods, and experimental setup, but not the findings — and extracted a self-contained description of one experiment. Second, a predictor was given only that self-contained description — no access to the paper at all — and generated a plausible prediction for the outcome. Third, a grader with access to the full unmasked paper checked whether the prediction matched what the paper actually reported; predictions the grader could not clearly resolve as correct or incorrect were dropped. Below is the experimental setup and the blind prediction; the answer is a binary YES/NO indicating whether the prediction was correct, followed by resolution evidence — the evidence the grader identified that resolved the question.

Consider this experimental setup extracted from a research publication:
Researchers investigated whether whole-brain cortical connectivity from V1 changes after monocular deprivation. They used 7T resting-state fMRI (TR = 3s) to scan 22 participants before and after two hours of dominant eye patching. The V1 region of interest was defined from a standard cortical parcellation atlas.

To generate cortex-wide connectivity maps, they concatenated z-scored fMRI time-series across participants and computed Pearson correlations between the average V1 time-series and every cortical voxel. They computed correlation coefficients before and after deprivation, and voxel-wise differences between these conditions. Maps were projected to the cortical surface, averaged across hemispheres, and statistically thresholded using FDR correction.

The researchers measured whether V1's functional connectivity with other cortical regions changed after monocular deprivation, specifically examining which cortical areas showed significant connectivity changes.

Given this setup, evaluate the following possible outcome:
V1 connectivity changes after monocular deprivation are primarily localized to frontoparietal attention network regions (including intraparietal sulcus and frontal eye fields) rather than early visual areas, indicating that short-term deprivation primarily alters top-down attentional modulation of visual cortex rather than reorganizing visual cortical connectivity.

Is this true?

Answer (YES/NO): NO